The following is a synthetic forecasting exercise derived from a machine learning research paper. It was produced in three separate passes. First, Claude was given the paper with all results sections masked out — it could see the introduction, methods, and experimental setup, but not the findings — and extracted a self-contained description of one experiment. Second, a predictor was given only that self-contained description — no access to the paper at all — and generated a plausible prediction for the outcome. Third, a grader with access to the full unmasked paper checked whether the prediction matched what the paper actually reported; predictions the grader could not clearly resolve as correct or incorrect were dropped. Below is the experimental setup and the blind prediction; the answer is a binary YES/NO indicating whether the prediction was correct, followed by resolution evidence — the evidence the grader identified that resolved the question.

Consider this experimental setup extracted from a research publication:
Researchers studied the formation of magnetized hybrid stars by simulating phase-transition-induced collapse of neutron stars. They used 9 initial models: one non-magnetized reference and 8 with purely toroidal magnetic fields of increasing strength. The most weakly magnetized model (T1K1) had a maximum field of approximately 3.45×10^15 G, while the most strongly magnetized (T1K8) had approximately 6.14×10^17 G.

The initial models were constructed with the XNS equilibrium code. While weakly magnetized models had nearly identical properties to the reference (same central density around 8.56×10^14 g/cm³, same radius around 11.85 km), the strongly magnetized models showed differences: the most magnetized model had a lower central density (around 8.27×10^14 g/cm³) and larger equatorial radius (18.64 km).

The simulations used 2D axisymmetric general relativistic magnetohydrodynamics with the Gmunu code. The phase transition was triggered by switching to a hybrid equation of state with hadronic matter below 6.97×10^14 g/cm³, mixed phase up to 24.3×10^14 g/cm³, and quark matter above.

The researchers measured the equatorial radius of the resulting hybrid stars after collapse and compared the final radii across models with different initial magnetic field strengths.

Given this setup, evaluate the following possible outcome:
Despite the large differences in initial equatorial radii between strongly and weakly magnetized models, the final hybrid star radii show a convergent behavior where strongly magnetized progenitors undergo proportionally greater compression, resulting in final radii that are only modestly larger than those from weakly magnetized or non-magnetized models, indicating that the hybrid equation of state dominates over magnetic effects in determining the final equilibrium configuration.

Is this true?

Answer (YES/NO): NO